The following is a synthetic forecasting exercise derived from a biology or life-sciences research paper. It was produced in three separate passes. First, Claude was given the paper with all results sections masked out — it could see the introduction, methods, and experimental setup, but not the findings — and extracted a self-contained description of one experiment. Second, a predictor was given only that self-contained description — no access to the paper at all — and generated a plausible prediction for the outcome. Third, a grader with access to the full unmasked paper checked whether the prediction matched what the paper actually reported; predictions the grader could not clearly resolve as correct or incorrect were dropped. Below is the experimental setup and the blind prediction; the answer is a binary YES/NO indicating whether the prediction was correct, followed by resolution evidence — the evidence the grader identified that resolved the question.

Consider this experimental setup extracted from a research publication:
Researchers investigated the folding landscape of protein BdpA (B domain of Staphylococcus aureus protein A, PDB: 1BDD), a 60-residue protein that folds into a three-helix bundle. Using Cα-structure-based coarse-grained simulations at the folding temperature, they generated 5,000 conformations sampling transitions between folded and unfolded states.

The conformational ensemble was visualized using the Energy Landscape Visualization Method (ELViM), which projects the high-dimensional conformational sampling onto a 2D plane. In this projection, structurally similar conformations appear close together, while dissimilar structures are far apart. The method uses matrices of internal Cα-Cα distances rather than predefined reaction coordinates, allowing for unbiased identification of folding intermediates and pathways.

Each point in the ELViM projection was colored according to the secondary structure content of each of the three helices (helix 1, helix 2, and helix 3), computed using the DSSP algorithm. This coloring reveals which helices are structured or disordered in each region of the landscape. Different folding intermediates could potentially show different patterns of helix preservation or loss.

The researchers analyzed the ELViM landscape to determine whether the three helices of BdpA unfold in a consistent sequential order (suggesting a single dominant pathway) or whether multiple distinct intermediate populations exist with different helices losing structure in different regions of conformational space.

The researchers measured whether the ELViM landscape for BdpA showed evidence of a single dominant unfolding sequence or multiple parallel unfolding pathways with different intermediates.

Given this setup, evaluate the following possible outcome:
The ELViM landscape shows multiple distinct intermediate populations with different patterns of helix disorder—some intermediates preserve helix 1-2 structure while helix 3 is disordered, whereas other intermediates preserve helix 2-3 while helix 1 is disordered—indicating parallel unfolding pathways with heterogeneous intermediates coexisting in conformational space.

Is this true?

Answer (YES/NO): NO